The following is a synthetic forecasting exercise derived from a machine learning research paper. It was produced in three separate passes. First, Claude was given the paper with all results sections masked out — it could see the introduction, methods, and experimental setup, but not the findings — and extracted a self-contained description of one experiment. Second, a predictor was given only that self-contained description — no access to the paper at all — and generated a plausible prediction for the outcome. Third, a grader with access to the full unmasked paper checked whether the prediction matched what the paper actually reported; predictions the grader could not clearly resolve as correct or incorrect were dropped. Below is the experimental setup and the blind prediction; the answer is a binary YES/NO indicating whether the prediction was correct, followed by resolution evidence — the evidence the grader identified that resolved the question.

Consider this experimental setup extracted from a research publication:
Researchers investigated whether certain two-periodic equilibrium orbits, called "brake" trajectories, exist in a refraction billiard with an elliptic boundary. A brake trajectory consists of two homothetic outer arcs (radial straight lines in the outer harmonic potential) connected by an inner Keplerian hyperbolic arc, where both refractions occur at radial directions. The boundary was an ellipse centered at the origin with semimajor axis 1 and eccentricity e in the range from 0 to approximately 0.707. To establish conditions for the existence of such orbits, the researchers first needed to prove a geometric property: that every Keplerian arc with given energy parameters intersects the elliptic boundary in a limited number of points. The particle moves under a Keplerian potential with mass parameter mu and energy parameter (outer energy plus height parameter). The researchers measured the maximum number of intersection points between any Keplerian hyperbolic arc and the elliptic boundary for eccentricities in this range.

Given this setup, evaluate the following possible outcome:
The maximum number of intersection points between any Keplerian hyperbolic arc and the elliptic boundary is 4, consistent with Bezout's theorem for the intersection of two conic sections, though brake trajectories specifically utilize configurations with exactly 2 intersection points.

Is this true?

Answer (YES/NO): NO